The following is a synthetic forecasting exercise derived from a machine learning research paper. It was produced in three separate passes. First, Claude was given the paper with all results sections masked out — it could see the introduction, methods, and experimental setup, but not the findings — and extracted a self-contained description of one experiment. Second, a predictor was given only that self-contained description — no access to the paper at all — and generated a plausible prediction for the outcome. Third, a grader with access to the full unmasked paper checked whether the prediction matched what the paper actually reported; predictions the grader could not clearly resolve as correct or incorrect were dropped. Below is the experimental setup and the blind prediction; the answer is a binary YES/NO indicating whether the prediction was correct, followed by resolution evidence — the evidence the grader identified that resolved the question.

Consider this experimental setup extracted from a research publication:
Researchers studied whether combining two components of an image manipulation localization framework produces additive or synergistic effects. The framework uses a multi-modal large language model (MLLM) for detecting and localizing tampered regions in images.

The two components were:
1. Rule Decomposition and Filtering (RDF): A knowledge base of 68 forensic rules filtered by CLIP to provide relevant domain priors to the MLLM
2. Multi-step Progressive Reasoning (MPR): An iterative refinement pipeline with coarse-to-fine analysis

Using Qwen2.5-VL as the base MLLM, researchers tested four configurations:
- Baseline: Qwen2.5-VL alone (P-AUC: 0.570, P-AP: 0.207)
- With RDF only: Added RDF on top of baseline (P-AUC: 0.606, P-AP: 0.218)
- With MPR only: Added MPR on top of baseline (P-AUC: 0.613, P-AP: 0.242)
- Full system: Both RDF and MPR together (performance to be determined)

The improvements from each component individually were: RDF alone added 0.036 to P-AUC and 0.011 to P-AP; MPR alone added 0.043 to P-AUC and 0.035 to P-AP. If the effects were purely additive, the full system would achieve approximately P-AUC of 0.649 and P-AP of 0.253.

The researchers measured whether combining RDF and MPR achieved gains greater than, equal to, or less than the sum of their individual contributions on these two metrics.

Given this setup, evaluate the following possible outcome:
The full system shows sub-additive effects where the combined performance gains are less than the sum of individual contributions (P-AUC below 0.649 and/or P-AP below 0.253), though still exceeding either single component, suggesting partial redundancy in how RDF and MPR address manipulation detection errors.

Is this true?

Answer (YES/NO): NO